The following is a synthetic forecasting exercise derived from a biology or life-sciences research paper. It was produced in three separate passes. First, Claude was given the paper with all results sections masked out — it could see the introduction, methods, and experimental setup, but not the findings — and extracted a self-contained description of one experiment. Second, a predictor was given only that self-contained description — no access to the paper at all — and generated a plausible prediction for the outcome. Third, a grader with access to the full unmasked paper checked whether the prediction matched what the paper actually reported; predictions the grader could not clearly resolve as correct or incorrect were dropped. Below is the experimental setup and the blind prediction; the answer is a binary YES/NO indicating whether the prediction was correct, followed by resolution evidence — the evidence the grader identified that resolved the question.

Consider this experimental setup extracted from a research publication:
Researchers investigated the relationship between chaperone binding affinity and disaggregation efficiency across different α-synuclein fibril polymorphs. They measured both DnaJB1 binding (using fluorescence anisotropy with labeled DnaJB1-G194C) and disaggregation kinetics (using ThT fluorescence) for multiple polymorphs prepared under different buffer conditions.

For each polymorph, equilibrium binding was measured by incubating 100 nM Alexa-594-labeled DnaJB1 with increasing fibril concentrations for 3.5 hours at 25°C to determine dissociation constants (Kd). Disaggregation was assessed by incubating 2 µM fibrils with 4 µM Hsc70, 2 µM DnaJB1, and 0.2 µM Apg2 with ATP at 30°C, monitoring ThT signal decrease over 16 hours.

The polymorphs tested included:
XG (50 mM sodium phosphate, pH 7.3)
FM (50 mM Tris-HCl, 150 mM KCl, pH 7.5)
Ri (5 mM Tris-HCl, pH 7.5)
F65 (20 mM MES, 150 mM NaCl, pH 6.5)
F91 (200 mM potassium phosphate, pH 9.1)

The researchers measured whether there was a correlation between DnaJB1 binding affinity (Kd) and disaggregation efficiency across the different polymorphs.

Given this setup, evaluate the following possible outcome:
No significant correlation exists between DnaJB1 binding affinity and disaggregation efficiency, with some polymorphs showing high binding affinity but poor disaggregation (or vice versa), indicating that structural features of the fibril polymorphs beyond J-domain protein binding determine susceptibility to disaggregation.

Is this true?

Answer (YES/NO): NO